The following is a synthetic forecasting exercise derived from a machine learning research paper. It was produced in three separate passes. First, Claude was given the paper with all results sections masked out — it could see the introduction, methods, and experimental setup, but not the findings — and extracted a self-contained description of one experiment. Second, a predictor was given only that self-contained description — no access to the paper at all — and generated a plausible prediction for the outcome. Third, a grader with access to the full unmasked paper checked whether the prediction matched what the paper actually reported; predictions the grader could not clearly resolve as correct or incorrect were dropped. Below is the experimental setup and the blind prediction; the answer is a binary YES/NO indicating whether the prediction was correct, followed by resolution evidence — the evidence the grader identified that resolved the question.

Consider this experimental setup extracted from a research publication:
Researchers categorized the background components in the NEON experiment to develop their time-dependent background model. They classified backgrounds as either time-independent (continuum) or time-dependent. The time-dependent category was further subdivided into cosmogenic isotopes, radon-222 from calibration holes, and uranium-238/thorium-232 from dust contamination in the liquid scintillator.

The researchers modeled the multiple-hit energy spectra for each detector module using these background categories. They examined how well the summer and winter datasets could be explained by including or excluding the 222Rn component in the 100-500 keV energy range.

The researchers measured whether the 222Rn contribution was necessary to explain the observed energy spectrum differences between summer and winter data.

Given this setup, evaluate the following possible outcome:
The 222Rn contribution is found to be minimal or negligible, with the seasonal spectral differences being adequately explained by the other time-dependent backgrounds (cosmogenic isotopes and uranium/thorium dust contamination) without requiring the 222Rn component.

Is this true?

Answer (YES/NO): NO